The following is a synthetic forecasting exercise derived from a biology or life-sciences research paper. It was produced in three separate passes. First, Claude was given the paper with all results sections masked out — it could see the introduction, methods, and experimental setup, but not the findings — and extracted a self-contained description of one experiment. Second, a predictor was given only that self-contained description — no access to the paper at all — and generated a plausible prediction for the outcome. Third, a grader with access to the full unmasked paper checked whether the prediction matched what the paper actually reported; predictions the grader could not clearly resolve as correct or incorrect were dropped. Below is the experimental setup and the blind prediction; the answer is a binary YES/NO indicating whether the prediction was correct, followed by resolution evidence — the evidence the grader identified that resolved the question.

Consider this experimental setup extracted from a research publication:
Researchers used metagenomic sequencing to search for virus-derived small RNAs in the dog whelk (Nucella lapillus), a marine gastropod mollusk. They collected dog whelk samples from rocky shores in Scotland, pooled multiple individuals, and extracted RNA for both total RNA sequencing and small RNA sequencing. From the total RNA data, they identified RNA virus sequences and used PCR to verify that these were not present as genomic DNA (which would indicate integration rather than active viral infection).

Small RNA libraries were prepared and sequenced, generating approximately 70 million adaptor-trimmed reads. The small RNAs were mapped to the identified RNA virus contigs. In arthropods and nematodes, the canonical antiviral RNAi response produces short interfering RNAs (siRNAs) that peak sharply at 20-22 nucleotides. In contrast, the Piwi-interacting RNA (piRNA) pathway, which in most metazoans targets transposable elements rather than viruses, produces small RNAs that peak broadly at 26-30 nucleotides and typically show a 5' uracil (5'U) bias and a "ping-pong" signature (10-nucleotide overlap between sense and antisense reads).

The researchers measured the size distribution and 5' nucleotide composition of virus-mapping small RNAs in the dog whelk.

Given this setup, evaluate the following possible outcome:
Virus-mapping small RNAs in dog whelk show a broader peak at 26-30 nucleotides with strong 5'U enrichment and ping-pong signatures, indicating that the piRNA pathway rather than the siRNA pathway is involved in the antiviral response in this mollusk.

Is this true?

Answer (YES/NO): NO